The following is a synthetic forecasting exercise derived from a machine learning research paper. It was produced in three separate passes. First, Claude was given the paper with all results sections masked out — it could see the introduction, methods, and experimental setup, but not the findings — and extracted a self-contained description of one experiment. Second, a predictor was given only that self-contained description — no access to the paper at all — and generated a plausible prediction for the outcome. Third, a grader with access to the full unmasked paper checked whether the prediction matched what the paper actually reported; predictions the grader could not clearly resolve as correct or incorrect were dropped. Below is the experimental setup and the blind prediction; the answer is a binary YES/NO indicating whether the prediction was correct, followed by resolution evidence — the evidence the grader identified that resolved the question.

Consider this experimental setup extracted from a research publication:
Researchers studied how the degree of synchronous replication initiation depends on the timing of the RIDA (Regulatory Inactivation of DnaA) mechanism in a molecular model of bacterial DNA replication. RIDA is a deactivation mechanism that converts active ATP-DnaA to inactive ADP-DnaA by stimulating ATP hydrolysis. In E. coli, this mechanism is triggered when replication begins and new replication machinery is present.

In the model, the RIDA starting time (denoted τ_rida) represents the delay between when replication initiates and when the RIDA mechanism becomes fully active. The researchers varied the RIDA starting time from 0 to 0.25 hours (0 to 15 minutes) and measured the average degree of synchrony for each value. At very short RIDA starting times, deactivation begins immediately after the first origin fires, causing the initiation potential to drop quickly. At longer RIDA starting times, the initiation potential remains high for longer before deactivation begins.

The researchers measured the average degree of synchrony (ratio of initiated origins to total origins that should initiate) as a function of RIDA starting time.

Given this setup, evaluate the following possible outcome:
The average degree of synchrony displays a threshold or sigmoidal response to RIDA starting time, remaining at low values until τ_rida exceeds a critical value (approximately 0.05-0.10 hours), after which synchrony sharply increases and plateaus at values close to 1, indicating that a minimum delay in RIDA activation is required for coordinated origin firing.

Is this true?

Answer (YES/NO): NO